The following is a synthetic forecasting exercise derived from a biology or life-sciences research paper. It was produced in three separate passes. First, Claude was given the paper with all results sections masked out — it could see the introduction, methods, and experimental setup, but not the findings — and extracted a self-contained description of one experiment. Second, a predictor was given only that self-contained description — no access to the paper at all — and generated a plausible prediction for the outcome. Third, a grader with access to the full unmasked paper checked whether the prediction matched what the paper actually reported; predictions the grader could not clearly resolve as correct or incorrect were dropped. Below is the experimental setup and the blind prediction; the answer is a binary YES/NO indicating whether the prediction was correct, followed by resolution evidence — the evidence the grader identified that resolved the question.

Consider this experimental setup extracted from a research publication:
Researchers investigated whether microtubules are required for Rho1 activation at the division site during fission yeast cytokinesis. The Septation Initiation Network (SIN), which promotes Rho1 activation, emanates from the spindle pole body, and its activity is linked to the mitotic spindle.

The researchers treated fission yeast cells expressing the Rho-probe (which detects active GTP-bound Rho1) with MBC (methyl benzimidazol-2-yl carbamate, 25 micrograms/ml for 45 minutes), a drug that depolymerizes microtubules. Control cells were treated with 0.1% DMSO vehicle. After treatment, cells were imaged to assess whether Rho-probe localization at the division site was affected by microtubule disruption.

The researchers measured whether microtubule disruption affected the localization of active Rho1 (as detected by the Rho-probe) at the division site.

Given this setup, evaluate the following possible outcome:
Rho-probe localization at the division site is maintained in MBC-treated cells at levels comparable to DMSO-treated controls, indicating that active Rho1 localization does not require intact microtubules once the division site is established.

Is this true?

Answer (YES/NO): NO